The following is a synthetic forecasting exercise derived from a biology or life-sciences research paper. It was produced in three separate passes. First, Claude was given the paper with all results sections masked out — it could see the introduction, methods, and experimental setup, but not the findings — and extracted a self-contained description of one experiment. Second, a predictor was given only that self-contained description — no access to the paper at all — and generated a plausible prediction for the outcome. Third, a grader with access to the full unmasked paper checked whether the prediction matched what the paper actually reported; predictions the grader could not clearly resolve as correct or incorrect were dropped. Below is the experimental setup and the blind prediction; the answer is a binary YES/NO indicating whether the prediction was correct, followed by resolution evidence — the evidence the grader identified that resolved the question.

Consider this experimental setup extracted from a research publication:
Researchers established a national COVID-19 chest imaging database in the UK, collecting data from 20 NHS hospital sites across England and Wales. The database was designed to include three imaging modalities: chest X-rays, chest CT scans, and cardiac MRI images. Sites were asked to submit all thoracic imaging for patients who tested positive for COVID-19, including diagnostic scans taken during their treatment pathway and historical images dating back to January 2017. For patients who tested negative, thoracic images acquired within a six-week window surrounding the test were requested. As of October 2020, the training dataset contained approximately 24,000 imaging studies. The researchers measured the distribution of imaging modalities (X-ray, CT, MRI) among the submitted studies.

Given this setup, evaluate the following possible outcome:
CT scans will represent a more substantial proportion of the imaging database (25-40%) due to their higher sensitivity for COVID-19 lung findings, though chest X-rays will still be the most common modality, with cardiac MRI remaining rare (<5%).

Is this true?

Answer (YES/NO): NO